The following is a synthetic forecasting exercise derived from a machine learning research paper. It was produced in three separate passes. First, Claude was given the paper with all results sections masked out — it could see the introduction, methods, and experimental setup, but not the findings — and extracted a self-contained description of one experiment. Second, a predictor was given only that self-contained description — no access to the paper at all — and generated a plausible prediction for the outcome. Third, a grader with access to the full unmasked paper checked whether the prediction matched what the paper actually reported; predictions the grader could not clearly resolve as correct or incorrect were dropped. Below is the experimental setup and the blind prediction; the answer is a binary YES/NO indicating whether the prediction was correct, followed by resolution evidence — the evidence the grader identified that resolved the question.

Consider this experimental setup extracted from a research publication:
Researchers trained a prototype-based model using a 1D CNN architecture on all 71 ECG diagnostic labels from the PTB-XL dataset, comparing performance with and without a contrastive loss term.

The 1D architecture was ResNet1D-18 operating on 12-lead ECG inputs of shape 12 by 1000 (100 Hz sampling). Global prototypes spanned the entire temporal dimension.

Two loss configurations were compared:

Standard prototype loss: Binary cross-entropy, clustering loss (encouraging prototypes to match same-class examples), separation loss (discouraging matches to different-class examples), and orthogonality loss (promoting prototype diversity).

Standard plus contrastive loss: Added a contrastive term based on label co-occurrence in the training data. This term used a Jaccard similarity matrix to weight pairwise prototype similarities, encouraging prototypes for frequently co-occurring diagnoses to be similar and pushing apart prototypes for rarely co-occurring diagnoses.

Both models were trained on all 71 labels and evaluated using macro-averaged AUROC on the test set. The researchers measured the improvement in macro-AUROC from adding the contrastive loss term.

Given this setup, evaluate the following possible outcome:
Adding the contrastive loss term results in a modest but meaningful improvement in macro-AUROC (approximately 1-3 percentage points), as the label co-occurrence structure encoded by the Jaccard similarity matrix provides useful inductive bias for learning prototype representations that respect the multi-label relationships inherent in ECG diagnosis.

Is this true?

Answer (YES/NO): NO